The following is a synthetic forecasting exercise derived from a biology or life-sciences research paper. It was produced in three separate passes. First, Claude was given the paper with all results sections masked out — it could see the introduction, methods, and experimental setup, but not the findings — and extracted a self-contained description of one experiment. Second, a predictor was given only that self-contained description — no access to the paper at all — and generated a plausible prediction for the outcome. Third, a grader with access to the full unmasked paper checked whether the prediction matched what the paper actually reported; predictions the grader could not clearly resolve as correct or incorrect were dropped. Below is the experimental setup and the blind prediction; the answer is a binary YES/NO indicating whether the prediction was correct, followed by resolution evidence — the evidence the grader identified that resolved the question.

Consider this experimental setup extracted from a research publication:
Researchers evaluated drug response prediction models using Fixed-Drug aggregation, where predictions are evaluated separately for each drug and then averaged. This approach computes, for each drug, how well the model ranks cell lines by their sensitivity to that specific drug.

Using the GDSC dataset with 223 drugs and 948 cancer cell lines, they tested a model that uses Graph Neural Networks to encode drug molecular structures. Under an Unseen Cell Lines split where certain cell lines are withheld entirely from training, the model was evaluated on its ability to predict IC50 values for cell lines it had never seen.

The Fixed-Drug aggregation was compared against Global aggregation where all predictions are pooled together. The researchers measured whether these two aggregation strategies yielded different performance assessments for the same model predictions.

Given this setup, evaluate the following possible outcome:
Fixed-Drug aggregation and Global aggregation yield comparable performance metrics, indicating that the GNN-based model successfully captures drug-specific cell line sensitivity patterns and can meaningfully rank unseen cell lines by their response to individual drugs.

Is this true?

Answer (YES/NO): NO